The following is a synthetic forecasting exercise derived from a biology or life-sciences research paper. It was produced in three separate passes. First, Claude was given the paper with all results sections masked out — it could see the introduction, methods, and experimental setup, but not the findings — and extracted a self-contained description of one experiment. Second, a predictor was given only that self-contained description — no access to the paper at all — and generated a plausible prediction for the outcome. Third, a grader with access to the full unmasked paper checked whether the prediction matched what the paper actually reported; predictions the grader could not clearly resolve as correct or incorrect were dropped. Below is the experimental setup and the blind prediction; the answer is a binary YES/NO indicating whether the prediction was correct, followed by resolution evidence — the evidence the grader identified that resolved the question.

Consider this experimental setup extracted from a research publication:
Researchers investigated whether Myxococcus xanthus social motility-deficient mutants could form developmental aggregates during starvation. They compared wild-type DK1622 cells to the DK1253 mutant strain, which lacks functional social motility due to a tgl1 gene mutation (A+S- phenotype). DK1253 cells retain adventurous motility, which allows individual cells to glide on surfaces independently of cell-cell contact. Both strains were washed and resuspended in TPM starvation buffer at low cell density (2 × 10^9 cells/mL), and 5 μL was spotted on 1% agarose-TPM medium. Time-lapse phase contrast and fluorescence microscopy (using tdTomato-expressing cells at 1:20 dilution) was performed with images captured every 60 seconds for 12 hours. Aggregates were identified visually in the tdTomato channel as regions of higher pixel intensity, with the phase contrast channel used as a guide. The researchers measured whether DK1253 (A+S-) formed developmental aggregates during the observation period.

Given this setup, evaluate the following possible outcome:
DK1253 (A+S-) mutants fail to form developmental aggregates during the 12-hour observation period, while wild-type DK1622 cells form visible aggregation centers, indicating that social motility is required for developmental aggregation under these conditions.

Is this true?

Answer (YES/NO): YES